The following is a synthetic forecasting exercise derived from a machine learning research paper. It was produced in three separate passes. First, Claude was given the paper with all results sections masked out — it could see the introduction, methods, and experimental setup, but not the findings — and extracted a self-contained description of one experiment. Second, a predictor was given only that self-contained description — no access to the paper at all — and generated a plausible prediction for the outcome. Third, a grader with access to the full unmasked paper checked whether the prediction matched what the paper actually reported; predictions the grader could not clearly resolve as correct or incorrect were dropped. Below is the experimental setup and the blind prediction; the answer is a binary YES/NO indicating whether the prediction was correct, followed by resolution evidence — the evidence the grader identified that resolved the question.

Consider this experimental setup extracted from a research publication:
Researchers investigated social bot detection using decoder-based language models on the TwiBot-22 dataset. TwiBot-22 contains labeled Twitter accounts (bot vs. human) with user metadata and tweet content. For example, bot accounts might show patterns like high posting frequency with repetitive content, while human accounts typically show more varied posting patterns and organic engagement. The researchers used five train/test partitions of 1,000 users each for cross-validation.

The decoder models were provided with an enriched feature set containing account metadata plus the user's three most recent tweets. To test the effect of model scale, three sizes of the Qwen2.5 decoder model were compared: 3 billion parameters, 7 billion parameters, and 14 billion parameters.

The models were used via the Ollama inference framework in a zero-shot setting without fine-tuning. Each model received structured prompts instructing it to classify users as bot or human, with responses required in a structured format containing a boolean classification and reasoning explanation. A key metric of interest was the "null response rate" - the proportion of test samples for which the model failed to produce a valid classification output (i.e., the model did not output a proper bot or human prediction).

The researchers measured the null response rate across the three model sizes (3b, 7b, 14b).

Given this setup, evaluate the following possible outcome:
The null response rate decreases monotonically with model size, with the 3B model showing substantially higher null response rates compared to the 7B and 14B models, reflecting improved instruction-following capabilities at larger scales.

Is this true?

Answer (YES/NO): NO